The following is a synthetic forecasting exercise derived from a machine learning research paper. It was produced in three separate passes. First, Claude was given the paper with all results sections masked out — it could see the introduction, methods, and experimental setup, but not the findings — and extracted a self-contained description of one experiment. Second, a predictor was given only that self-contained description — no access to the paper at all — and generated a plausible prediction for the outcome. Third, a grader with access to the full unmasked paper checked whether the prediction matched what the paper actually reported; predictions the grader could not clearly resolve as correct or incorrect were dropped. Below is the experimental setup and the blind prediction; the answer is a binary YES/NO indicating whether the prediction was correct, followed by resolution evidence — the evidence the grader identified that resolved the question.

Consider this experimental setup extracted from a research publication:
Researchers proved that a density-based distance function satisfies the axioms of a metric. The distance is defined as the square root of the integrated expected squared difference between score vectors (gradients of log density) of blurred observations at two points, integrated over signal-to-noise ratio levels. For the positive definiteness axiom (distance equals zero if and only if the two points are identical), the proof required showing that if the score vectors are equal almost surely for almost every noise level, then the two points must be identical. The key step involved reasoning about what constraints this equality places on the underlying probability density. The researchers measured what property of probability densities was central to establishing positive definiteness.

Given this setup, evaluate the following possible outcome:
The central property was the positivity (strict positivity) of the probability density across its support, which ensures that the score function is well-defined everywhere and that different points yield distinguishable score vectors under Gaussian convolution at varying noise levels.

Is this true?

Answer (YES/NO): NO